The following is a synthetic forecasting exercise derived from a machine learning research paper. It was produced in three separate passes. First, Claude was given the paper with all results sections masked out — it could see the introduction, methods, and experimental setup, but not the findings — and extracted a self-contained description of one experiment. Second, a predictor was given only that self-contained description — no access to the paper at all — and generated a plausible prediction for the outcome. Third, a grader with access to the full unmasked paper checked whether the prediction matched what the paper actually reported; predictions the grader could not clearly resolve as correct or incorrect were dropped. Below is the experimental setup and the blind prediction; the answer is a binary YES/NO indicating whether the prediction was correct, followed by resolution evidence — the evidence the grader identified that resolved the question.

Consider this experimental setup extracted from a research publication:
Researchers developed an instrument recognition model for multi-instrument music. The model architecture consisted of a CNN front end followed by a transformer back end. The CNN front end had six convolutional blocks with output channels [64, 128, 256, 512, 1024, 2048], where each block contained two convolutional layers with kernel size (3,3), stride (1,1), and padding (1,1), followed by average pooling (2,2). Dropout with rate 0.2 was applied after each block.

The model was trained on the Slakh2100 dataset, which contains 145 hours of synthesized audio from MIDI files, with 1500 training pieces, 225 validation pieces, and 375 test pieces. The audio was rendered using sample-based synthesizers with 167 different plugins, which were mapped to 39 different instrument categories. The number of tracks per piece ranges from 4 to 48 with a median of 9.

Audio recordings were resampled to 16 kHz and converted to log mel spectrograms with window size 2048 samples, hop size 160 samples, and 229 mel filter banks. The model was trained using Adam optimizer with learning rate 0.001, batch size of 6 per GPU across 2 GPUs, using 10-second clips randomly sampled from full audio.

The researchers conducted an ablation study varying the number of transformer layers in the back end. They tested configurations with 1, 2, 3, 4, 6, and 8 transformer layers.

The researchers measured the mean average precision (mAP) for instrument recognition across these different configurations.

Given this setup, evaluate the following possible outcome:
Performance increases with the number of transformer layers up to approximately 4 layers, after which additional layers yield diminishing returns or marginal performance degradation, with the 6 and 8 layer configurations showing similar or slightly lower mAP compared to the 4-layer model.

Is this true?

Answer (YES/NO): YES